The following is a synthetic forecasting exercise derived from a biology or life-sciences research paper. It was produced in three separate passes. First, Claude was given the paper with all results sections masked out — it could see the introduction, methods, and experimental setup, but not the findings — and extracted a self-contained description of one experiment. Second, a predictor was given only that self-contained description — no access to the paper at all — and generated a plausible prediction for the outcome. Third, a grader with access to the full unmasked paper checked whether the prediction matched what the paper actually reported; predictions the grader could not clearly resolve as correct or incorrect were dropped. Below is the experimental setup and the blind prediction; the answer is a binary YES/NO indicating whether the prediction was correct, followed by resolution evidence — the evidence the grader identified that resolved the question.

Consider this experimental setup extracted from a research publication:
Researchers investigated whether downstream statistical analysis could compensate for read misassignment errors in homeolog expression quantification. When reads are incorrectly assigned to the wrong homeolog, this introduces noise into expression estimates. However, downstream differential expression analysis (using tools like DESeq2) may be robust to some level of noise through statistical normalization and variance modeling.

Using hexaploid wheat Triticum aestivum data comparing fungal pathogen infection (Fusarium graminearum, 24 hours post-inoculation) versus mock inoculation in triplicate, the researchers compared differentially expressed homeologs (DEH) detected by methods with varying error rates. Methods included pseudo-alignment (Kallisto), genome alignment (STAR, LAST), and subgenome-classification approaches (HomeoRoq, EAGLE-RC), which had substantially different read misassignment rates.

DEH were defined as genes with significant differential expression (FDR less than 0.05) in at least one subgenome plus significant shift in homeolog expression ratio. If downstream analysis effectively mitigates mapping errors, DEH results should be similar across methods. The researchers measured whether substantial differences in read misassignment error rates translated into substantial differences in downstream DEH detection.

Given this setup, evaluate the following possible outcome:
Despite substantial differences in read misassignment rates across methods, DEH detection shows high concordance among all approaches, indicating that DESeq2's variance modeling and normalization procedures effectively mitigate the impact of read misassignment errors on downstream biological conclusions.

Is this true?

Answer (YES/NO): NO